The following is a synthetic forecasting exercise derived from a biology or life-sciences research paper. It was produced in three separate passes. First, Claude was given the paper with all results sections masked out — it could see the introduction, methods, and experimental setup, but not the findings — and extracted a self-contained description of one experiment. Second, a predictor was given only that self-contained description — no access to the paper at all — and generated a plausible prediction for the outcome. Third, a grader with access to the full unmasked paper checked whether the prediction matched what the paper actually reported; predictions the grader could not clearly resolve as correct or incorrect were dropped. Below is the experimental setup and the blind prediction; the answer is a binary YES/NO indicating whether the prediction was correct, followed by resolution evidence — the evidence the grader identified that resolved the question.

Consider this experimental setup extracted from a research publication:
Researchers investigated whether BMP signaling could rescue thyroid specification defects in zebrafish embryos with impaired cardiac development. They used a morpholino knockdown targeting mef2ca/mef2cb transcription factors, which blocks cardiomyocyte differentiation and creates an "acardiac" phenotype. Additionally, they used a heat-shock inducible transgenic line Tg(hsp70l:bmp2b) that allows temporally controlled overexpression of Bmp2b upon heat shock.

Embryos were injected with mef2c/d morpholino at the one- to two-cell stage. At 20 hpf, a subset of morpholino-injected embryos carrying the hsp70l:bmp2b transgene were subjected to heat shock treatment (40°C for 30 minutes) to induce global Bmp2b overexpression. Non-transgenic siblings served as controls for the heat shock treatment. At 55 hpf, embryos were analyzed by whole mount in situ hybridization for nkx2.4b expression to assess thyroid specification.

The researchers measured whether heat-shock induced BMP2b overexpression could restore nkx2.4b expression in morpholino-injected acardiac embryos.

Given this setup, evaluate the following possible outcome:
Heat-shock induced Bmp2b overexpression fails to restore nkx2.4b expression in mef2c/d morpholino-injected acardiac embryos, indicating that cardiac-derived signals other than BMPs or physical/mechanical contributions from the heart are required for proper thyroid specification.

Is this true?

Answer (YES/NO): NO